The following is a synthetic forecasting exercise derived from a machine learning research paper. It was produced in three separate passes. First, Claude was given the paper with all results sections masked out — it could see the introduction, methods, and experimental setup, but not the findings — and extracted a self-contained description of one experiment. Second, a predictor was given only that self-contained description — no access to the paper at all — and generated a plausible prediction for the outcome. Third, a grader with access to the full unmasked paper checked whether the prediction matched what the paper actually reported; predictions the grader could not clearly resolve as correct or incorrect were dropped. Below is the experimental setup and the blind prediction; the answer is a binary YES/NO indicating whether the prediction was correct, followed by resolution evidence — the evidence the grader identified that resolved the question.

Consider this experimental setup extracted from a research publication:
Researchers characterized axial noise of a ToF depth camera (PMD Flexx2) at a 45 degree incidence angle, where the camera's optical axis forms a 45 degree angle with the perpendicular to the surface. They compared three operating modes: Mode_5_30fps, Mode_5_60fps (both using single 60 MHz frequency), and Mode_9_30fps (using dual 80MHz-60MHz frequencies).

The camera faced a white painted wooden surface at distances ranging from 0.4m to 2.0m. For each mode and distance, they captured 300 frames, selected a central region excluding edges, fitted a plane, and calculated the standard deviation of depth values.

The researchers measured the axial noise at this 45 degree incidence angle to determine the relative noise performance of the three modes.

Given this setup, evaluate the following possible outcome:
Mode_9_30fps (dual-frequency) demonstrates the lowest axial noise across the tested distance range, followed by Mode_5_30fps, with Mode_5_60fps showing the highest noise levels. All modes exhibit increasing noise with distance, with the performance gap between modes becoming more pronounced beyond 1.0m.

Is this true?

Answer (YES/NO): NO